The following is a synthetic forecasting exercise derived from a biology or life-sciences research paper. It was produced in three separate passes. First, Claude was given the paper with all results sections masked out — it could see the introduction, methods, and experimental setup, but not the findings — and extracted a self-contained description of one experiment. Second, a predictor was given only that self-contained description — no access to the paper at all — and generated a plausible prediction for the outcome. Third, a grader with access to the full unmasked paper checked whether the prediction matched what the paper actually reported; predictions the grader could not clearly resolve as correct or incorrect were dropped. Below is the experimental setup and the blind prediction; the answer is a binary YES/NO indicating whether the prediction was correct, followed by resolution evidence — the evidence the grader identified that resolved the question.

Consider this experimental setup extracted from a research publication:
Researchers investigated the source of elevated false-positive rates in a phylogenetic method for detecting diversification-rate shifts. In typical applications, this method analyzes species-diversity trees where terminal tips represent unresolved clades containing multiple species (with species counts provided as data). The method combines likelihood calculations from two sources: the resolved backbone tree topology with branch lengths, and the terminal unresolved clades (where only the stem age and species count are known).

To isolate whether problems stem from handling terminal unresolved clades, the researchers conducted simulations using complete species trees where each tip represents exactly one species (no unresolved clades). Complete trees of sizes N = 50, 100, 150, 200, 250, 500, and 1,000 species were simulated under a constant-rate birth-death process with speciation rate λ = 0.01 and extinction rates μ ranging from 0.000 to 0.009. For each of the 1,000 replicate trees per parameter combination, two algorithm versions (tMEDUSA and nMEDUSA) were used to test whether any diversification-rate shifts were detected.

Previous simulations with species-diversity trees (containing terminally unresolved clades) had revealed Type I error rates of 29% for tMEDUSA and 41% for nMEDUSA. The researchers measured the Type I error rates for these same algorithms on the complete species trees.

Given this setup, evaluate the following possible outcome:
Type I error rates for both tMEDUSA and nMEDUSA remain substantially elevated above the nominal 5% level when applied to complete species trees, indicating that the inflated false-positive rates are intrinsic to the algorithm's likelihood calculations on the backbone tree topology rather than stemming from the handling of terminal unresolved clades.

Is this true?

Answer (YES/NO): NO